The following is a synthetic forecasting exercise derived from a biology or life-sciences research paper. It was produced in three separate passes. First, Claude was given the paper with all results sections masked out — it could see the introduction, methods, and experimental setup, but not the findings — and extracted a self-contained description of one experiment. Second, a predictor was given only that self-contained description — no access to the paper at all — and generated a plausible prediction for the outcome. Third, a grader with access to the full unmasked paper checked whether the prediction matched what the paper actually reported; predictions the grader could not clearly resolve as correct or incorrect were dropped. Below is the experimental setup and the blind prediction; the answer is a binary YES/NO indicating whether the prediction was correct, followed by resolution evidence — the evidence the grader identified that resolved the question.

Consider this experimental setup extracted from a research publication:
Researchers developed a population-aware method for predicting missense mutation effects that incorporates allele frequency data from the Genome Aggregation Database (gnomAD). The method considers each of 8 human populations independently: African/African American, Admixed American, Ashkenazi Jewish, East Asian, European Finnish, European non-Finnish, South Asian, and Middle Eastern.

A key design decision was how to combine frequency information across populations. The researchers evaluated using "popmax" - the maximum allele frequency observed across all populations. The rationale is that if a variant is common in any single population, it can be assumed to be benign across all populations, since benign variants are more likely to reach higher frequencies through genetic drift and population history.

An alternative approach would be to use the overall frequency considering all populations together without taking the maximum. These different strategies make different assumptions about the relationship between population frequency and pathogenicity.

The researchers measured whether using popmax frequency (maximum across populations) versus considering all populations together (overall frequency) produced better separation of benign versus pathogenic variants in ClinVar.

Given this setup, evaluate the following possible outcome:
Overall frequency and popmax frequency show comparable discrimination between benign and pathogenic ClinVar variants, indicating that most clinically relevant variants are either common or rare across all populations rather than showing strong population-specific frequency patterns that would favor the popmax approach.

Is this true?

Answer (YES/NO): YES